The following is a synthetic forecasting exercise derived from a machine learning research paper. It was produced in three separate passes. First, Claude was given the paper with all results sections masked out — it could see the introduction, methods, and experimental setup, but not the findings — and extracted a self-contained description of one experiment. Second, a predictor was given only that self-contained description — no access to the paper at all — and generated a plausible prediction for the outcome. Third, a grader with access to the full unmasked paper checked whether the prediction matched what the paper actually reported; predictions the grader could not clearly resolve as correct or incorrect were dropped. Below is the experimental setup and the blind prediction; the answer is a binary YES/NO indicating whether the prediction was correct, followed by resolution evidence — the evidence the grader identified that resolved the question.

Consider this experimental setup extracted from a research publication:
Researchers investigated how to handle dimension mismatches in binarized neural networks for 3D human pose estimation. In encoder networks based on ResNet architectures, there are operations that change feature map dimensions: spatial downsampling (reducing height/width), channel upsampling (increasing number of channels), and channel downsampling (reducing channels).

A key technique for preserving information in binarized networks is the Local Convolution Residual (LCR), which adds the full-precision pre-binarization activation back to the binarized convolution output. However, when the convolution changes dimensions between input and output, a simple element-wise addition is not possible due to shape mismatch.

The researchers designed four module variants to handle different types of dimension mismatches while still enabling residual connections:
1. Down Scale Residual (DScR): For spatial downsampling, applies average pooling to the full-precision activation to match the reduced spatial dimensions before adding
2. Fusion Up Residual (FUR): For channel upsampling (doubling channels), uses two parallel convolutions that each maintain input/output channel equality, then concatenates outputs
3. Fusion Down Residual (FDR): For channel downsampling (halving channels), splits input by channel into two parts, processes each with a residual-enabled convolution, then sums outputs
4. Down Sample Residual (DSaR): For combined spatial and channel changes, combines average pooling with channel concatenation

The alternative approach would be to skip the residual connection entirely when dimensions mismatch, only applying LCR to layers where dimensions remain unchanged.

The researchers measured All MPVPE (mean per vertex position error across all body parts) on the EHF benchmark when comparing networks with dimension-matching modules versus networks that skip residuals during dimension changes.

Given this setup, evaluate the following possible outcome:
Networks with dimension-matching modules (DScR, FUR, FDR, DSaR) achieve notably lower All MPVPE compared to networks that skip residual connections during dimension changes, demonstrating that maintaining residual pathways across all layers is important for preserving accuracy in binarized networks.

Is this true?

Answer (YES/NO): YES